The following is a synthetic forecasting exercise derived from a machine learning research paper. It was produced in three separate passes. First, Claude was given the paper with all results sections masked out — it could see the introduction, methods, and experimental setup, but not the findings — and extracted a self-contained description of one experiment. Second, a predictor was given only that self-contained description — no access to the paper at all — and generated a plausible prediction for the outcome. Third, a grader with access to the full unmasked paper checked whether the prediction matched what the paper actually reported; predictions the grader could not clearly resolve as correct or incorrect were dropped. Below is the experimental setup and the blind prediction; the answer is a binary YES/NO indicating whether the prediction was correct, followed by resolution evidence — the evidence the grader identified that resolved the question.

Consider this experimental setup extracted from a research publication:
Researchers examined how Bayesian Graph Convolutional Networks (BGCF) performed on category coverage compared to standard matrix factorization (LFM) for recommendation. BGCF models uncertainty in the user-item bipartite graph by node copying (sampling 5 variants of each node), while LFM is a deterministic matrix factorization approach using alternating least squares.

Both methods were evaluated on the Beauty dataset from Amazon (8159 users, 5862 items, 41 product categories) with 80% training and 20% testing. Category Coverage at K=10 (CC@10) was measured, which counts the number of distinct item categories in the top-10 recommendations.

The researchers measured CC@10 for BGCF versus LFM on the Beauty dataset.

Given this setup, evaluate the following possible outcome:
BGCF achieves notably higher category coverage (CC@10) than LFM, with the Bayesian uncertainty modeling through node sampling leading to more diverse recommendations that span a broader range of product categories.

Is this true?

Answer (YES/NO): NO